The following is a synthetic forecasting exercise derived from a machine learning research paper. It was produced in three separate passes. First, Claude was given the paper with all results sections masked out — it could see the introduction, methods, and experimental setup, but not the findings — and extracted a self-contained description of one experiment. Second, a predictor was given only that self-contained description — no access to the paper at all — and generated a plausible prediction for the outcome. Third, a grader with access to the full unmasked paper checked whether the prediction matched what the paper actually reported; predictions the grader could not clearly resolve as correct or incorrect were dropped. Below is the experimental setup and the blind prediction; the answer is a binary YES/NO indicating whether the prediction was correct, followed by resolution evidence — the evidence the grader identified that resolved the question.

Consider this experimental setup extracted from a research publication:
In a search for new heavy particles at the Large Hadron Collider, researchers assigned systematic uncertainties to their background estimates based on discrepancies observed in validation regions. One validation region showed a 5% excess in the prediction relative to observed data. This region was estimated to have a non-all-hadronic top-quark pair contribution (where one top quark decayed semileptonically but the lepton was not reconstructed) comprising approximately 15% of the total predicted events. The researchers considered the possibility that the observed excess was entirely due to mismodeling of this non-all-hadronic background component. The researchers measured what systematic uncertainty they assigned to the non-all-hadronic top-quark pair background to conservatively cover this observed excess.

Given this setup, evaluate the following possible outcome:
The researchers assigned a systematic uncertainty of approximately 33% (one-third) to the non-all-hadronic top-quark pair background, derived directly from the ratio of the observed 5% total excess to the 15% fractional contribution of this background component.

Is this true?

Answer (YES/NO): NO